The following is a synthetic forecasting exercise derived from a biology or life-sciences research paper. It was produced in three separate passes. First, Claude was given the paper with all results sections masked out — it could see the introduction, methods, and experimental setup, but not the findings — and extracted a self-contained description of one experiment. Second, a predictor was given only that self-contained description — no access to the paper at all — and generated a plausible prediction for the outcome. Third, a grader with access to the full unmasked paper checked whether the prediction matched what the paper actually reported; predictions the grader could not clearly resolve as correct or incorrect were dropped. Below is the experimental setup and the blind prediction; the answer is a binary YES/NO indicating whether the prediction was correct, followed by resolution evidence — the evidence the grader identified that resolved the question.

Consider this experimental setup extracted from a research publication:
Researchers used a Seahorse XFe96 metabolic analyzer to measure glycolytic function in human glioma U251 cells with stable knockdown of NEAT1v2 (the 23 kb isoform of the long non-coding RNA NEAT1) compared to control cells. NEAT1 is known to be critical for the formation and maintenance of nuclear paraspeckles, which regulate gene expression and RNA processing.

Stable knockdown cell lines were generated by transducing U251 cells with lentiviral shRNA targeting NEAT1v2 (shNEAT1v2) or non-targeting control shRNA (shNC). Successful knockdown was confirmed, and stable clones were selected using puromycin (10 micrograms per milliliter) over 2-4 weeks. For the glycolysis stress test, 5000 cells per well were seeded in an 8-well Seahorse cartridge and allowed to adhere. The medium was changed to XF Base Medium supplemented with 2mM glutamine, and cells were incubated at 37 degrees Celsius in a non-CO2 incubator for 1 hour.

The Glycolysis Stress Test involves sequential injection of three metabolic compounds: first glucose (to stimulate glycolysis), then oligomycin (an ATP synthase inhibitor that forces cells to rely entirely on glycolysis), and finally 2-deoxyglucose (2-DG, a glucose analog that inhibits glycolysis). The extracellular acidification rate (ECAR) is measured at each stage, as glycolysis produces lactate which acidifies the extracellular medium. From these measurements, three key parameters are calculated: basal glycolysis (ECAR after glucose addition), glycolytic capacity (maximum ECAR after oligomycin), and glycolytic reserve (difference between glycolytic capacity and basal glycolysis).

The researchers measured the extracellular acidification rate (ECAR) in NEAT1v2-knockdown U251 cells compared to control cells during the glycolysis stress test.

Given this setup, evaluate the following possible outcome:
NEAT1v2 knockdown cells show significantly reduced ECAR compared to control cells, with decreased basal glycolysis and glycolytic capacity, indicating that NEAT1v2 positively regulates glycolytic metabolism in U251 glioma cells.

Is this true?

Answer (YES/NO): YES